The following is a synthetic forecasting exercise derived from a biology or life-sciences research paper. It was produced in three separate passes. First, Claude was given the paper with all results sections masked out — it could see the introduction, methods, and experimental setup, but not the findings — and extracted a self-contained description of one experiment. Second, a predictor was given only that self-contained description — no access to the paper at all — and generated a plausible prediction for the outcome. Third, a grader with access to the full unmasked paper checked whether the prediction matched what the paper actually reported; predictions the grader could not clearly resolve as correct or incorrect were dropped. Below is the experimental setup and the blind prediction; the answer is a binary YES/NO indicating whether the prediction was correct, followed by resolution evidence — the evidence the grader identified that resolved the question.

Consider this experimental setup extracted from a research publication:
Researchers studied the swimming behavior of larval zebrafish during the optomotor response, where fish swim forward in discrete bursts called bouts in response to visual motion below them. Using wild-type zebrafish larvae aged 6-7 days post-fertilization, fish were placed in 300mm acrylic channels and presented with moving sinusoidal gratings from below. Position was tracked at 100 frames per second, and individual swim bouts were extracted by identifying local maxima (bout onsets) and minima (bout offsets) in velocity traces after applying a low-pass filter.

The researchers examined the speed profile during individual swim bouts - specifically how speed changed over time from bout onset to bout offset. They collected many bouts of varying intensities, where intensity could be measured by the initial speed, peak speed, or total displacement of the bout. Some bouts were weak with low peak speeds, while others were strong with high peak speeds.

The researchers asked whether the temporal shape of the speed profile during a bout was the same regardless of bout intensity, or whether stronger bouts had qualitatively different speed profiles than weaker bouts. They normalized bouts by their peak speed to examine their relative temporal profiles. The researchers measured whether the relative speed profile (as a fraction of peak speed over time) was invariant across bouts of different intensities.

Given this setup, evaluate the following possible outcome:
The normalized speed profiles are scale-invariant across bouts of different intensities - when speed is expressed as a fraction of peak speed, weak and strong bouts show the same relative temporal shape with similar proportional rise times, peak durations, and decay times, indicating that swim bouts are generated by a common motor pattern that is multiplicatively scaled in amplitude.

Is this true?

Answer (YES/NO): YES